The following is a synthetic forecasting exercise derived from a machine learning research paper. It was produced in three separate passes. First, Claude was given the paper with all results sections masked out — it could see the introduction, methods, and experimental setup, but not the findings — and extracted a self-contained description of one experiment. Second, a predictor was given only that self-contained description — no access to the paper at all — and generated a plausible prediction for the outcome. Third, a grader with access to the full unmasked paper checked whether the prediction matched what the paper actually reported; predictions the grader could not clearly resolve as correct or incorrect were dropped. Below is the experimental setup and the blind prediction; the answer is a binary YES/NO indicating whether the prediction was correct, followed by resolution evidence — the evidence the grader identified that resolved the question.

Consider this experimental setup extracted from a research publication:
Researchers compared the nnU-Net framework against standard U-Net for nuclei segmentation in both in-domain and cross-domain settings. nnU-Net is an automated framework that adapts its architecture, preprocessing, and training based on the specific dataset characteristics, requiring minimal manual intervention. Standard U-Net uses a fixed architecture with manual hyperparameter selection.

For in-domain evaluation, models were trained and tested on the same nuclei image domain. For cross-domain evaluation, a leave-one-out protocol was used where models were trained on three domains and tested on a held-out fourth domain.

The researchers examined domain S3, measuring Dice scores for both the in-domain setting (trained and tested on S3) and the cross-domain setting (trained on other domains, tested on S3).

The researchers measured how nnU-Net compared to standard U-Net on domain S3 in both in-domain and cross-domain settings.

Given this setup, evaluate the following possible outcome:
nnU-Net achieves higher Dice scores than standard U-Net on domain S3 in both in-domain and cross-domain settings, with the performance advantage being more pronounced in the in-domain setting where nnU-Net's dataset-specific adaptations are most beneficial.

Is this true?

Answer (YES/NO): YES